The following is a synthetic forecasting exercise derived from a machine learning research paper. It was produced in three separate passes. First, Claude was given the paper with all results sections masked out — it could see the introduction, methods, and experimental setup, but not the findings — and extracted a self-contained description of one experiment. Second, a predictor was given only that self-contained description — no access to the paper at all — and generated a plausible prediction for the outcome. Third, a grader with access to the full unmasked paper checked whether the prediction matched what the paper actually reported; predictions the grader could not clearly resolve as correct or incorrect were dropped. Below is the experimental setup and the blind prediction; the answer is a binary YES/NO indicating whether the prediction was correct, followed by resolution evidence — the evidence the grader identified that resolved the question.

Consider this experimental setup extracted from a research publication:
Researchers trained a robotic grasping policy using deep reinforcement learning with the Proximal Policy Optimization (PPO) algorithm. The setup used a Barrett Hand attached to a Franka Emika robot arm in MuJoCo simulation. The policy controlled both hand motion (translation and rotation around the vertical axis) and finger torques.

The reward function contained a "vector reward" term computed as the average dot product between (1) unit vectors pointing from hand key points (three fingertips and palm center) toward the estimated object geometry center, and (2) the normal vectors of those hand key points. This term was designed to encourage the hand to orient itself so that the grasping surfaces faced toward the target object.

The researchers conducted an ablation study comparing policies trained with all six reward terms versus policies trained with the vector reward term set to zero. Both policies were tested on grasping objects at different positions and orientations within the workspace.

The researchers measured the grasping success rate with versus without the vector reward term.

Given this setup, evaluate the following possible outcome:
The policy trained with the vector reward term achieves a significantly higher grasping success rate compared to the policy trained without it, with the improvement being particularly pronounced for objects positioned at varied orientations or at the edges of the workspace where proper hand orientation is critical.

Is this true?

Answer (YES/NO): NO